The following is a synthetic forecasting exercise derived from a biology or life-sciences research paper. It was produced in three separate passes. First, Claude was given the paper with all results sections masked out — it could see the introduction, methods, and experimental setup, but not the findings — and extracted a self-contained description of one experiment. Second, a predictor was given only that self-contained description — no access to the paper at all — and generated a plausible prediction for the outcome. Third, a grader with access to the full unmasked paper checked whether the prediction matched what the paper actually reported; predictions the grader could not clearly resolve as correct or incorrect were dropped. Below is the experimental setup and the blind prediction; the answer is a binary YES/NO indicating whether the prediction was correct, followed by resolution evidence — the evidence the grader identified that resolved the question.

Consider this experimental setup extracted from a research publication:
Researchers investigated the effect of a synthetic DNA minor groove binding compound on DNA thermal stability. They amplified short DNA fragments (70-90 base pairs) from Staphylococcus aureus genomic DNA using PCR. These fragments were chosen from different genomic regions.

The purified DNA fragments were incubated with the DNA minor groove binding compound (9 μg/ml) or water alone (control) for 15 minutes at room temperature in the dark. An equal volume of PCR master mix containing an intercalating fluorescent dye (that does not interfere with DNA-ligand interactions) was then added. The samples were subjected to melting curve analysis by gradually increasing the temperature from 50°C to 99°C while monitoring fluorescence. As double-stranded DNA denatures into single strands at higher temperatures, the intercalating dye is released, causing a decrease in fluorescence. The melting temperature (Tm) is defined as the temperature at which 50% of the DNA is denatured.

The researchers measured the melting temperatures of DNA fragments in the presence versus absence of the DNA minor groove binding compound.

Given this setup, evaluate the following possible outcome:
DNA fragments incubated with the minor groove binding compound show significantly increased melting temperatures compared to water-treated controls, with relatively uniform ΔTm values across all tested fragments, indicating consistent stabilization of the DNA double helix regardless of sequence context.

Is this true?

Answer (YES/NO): NO